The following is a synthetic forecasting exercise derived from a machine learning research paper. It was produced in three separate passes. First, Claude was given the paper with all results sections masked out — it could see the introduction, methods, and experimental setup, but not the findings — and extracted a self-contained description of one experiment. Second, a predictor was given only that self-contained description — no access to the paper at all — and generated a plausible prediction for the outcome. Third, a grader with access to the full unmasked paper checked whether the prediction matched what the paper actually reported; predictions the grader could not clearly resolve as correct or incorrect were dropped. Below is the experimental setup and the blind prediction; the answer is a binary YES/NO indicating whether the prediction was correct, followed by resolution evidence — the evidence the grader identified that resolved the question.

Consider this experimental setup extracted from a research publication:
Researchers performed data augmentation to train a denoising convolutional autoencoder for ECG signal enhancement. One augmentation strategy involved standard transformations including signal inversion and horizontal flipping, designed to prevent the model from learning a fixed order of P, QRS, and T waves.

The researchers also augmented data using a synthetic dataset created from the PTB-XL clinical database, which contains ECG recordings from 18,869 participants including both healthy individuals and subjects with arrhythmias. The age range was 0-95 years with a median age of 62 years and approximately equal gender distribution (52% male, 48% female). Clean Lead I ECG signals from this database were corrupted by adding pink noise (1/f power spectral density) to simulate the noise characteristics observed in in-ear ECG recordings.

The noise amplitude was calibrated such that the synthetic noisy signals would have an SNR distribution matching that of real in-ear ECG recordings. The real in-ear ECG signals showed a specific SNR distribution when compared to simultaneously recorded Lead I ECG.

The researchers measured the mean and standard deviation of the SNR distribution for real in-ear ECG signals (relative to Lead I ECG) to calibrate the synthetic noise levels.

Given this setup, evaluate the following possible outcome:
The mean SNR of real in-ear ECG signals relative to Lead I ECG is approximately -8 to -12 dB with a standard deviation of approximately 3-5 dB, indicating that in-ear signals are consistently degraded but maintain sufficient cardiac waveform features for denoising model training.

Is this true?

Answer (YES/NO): NO